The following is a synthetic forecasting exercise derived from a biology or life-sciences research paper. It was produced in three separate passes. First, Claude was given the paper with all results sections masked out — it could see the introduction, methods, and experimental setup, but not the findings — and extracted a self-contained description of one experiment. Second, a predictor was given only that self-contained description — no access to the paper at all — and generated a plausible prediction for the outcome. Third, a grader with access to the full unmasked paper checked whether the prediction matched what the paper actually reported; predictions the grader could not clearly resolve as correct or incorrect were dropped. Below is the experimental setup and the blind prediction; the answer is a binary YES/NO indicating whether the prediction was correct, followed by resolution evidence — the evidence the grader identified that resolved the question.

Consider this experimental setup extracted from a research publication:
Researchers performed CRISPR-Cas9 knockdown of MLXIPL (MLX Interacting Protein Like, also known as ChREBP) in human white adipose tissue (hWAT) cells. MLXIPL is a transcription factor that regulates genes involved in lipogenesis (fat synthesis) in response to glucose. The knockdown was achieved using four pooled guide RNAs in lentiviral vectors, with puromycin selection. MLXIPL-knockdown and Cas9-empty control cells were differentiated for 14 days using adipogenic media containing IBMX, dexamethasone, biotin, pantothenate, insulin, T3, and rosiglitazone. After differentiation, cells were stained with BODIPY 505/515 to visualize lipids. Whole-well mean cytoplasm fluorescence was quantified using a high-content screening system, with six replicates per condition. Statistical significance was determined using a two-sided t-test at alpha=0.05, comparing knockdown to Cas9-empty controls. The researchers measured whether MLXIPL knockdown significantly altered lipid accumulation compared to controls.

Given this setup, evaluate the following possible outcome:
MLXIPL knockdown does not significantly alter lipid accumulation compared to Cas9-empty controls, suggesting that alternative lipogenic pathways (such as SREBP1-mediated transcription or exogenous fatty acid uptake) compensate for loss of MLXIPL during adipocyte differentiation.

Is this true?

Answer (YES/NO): YES